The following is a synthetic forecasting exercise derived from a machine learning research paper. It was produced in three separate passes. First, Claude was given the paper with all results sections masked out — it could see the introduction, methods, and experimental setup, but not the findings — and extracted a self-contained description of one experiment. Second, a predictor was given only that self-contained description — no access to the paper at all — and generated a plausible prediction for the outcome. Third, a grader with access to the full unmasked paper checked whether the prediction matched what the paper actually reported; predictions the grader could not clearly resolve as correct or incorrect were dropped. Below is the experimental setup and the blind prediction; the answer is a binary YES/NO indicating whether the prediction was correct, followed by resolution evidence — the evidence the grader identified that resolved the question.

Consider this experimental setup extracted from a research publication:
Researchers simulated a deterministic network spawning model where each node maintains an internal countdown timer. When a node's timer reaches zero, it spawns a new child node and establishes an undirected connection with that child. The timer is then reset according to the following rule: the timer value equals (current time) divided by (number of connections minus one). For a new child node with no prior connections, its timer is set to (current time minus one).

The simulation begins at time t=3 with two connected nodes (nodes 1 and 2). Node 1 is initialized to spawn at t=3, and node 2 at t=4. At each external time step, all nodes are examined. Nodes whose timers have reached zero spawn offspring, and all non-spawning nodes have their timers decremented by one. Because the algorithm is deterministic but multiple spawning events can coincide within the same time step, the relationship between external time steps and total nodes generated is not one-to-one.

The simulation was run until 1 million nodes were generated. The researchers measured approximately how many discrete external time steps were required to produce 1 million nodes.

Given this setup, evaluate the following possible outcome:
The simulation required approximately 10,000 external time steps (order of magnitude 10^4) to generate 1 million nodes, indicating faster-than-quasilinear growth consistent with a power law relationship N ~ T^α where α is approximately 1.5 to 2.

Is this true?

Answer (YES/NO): NO